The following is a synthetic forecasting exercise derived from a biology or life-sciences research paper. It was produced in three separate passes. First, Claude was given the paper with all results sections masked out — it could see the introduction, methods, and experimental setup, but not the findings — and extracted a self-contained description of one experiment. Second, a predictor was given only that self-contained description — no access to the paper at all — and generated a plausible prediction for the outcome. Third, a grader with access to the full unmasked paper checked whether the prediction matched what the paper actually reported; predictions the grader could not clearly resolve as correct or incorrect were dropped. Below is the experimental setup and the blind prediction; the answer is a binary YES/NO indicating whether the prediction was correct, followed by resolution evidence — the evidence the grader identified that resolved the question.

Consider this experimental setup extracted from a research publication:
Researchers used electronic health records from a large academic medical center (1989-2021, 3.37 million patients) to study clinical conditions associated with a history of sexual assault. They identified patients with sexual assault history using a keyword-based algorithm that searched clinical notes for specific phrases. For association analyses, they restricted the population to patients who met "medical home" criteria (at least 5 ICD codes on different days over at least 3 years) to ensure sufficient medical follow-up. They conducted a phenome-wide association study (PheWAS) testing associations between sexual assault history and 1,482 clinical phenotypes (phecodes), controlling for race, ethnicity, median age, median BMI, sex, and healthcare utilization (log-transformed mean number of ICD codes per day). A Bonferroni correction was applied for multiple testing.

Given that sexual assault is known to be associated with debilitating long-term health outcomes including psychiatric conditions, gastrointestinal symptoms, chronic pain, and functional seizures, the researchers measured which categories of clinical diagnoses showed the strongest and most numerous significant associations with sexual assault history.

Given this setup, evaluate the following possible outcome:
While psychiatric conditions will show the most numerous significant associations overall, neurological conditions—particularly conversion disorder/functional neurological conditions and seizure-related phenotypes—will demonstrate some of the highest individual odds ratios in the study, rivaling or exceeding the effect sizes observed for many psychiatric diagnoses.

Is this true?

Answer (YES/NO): NO